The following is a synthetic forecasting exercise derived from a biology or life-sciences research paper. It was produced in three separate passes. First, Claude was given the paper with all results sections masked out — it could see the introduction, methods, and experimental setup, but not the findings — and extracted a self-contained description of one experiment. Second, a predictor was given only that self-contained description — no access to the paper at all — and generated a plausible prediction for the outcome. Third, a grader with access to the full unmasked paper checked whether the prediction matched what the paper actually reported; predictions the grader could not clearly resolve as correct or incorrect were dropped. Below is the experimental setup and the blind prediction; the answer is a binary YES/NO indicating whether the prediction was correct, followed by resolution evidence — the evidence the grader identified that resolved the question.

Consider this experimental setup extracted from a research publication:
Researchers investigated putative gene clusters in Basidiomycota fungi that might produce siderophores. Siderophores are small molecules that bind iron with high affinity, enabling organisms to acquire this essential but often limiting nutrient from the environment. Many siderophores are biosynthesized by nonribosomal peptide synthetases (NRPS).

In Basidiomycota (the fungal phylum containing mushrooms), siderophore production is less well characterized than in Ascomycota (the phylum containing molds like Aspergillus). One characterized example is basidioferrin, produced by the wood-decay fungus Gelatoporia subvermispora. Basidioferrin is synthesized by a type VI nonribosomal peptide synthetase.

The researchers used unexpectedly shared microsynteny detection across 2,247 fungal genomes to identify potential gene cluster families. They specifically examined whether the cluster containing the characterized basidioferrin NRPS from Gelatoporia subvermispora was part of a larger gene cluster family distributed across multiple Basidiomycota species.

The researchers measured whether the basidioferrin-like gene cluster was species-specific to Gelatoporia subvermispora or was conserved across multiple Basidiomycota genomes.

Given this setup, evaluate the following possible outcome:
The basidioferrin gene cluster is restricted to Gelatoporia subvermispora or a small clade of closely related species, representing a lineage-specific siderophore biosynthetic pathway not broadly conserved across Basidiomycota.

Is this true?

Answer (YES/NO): NO